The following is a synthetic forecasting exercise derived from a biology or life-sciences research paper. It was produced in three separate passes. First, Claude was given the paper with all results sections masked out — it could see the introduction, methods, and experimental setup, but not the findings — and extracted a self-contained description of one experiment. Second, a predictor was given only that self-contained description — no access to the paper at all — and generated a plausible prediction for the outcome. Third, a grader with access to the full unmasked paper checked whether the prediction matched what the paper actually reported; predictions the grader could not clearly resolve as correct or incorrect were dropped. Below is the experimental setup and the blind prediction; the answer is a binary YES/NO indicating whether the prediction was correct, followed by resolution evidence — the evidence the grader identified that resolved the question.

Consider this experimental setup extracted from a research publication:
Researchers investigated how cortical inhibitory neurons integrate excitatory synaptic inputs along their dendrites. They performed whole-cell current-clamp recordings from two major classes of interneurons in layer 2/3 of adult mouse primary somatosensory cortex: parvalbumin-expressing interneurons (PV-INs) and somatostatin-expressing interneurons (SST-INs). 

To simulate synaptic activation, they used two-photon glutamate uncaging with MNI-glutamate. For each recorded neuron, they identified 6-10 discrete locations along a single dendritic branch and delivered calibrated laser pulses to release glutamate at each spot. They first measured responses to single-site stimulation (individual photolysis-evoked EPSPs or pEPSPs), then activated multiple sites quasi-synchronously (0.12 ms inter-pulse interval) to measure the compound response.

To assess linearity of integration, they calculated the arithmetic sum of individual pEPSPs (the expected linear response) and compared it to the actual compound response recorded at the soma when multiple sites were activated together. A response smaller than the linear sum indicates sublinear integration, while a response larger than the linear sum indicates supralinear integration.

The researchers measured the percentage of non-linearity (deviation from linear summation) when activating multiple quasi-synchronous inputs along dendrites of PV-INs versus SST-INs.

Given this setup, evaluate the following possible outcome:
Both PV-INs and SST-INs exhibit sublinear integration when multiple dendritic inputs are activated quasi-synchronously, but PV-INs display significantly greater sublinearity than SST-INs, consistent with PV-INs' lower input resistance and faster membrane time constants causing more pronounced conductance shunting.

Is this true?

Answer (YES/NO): NO